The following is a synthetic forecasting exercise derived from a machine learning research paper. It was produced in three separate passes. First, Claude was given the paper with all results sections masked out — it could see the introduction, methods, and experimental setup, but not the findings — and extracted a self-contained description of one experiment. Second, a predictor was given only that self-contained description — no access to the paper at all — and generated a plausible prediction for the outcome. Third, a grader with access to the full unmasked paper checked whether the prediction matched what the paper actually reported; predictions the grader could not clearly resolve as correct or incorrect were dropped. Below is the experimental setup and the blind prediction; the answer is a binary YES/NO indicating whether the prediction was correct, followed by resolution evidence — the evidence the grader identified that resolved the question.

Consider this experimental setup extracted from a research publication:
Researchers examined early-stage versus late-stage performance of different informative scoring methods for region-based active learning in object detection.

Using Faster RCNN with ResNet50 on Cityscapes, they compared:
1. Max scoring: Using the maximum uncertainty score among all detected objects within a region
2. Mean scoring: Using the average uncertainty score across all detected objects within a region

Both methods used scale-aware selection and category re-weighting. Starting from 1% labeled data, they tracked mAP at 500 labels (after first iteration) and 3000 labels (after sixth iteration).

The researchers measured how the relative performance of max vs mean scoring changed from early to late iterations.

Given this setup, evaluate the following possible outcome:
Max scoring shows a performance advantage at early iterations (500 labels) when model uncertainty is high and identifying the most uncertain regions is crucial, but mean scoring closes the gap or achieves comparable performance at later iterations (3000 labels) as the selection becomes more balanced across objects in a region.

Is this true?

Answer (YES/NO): NO